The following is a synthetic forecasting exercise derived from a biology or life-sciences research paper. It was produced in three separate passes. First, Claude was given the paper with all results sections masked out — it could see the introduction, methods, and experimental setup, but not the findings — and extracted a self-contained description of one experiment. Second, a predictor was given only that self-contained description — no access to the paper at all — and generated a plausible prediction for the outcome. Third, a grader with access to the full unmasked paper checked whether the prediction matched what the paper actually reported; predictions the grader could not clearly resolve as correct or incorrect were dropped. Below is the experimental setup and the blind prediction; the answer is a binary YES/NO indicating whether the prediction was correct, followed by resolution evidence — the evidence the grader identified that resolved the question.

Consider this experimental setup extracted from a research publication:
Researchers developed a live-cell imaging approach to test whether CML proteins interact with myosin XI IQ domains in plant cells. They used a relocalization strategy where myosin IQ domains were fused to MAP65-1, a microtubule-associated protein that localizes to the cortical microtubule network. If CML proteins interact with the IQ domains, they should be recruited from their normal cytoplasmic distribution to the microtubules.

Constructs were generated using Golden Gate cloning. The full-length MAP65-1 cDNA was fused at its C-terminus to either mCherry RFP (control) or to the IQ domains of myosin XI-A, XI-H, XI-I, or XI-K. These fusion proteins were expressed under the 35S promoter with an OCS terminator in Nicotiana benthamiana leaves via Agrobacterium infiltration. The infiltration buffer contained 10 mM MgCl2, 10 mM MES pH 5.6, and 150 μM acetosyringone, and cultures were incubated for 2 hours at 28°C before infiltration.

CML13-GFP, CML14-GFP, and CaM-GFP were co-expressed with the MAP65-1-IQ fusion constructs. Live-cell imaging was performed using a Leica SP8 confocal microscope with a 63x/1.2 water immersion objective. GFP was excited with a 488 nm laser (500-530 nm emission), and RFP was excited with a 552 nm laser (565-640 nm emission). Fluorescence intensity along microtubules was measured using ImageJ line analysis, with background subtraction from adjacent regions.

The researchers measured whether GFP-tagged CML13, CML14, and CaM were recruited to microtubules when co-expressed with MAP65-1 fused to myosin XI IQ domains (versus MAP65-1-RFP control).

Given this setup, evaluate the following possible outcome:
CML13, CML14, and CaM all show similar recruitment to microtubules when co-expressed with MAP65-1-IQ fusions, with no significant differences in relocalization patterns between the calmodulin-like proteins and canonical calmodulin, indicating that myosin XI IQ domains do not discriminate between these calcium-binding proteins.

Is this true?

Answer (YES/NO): NO